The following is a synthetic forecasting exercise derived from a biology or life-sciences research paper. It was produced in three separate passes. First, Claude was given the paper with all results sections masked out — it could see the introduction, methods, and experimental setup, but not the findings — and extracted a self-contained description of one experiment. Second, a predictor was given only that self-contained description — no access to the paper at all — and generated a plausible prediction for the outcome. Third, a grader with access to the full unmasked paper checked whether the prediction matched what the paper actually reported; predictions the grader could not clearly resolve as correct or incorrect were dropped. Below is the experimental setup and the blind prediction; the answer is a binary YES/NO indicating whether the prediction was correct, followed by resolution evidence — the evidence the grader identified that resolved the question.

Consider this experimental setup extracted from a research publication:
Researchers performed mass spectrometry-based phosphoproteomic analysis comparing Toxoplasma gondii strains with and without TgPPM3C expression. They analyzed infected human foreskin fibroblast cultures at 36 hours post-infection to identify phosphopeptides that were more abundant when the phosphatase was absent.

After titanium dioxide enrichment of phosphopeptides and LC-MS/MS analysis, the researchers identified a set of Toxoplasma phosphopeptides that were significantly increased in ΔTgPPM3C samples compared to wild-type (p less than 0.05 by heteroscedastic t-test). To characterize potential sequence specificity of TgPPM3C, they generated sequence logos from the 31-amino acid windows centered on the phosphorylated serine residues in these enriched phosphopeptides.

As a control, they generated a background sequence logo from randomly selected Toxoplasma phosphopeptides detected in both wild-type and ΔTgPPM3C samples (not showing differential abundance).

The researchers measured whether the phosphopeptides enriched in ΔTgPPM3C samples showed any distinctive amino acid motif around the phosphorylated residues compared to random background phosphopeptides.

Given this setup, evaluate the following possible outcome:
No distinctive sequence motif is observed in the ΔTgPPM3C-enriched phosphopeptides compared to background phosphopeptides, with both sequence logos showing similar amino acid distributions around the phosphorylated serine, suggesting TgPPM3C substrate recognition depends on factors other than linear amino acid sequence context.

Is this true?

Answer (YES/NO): YES